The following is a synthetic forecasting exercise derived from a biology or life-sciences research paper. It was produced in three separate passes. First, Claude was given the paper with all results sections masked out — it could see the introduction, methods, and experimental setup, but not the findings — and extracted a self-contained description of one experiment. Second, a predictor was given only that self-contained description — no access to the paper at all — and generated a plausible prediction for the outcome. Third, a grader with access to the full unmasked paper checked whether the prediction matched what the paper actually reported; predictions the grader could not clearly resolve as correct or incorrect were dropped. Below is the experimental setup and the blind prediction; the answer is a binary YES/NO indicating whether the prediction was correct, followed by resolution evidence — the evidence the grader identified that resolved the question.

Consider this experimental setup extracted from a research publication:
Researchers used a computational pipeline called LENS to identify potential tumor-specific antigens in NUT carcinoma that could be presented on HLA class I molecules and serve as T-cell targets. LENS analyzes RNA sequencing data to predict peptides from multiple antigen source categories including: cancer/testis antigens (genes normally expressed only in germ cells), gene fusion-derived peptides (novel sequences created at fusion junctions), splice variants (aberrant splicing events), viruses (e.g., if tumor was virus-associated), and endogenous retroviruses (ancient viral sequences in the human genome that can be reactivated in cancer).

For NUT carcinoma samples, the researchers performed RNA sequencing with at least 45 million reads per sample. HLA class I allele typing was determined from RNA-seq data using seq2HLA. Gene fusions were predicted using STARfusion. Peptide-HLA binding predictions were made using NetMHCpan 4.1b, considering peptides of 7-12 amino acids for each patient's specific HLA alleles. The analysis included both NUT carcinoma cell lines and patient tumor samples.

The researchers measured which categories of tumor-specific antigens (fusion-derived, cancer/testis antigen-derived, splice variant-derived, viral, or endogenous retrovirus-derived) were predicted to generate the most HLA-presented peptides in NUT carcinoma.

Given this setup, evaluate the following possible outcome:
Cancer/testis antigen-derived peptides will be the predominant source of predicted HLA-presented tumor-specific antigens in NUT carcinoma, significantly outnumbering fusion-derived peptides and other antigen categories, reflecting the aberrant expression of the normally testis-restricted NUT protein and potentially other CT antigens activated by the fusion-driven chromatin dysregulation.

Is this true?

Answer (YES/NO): YES